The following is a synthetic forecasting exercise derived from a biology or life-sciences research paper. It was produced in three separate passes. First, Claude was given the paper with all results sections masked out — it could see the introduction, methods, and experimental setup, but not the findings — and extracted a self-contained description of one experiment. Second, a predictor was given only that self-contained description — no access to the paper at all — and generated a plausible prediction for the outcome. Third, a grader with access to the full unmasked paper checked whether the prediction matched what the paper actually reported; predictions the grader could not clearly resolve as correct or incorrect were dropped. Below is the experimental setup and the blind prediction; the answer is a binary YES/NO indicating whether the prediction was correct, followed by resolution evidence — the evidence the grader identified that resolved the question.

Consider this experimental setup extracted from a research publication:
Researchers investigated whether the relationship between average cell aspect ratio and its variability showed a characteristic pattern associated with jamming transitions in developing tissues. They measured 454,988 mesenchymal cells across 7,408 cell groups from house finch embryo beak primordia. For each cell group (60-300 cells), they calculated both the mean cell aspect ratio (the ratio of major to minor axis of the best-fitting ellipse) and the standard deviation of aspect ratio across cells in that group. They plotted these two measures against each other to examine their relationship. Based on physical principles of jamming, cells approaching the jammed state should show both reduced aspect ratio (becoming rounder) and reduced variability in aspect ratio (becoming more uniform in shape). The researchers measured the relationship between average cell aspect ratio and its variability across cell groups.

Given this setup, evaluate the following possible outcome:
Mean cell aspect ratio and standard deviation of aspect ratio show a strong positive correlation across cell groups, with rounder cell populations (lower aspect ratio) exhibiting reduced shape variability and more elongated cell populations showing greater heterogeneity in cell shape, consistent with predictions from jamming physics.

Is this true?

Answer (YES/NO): YES